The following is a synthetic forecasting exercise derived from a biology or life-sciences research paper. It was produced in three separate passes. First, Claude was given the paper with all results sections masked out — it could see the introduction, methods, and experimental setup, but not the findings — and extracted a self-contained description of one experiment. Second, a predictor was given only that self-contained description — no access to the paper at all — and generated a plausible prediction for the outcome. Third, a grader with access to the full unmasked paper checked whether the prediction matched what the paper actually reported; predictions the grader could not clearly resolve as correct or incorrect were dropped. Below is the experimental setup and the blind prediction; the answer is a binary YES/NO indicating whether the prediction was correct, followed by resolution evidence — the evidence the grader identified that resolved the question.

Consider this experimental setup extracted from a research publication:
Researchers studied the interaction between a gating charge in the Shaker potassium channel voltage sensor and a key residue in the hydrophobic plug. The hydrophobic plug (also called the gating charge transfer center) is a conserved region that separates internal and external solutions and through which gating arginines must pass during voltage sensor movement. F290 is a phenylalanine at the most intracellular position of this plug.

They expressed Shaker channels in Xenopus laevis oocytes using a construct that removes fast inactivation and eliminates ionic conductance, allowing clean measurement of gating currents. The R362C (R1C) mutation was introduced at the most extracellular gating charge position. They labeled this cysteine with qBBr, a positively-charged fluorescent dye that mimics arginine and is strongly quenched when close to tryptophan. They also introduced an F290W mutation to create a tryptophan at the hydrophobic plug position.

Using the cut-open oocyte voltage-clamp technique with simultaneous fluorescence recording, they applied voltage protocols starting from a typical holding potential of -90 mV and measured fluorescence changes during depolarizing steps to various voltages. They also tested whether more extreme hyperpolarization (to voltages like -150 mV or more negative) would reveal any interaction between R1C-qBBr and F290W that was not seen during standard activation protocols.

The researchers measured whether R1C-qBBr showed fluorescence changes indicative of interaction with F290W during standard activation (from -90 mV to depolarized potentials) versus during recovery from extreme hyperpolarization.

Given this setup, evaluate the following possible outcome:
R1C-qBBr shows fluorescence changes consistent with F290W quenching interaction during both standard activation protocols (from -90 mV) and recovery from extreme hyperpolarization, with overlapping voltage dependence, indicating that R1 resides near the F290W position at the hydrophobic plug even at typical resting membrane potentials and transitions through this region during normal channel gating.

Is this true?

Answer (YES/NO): NO